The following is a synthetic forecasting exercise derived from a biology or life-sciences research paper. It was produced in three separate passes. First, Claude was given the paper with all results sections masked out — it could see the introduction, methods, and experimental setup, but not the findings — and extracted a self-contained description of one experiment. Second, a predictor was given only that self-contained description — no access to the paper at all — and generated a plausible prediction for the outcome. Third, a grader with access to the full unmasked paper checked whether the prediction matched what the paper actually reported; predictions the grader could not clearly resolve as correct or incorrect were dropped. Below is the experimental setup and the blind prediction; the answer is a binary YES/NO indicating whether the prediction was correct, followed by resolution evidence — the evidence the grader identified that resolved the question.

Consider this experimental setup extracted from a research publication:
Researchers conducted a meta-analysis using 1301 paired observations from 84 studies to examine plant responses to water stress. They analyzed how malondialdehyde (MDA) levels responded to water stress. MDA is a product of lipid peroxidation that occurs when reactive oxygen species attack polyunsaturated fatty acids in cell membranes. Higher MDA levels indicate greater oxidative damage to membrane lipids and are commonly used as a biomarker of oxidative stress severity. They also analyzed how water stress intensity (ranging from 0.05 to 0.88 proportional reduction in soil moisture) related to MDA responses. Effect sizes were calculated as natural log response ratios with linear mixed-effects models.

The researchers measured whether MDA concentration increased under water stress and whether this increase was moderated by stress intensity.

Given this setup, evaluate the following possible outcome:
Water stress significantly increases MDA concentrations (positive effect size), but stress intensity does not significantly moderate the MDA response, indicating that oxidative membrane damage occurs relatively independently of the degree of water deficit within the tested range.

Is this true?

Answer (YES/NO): NO